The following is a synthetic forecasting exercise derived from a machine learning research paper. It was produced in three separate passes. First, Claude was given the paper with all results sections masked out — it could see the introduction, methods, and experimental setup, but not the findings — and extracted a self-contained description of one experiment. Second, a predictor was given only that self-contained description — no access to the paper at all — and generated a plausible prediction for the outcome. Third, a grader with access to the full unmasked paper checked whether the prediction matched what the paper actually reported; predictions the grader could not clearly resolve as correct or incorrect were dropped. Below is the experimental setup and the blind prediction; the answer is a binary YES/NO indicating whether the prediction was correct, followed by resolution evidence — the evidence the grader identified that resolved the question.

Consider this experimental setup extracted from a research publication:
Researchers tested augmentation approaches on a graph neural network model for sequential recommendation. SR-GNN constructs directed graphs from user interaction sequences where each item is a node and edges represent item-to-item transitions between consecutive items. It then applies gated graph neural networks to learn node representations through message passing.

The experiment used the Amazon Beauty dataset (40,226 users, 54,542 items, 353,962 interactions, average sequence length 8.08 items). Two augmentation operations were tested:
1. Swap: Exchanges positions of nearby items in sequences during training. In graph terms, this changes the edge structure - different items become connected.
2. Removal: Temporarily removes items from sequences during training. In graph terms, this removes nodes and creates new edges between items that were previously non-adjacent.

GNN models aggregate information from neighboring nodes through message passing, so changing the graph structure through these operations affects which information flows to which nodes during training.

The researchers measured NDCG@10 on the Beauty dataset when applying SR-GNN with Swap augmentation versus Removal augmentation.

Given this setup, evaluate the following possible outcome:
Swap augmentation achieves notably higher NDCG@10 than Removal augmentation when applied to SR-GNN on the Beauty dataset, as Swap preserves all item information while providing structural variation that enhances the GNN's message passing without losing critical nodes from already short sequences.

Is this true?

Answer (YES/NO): NO